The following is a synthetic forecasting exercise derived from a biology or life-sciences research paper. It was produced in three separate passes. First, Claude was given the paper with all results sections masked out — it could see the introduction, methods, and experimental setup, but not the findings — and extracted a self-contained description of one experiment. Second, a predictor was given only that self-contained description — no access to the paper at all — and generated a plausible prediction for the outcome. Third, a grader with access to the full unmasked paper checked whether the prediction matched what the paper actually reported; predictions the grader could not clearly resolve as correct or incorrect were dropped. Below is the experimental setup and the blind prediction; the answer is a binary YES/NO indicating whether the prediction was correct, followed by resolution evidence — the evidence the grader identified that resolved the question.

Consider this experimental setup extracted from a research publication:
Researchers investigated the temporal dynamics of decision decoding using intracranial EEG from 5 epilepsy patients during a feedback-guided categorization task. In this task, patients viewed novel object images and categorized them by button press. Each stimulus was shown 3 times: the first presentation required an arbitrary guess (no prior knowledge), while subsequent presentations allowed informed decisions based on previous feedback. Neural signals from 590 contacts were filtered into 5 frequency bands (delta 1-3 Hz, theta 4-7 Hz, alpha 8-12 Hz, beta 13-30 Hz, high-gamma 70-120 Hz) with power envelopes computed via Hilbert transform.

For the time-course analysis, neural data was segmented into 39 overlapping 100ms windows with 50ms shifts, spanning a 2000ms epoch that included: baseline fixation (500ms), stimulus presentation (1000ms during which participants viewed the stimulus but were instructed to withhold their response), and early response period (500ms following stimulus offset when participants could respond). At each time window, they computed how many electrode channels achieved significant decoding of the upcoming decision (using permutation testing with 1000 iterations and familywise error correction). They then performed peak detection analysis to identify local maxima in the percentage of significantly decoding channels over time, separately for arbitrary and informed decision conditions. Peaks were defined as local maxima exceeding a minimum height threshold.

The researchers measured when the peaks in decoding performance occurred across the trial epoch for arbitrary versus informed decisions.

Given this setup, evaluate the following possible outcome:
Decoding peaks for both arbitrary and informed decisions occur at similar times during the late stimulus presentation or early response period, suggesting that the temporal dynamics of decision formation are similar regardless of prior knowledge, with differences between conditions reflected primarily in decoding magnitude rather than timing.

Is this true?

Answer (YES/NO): NO